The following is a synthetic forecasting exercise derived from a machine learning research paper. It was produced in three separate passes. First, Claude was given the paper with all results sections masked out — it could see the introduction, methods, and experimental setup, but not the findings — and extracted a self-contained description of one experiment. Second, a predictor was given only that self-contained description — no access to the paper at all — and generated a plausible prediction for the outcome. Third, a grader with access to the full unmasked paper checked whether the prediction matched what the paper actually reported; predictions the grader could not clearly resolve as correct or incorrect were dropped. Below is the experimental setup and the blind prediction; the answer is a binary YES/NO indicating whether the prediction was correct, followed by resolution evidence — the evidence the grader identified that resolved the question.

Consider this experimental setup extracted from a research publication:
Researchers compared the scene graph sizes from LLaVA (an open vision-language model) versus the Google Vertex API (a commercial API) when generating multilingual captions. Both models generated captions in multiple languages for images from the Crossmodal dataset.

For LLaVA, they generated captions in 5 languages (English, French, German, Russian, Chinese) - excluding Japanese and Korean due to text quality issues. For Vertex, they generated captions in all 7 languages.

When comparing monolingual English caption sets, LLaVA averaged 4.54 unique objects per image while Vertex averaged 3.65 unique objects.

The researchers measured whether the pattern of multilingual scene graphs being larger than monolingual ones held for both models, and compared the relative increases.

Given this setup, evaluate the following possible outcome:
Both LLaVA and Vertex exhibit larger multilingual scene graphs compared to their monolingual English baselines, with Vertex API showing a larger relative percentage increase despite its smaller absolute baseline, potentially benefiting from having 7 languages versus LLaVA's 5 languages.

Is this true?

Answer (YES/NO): NO